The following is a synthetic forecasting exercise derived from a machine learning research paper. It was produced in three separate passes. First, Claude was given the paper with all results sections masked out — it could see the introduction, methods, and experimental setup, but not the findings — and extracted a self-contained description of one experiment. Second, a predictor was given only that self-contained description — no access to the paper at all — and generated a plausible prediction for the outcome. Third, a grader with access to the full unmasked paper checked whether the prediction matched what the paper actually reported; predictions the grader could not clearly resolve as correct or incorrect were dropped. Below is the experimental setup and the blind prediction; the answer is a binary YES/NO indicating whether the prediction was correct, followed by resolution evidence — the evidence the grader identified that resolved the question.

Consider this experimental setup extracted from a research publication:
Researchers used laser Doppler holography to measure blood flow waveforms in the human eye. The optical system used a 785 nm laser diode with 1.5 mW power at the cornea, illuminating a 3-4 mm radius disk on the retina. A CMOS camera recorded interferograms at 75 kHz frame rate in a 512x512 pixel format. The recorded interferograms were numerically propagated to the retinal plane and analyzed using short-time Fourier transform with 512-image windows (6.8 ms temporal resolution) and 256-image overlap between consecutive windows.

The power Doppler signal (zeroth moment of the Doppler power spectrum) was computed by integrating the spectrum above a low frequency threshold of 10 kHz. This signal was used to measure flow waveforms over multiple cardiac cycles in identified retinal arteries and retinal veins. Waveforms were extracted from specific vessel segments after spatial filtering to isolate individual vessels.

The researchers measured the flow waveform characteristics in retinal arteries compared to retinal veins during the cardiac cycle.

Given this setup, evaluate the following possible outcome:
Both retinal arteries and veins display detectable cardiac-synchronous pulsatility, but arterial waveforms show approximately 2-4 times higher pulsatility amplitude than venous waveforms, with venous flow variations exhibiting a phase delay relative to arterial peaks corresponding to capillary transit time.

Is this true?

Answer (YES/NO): NO